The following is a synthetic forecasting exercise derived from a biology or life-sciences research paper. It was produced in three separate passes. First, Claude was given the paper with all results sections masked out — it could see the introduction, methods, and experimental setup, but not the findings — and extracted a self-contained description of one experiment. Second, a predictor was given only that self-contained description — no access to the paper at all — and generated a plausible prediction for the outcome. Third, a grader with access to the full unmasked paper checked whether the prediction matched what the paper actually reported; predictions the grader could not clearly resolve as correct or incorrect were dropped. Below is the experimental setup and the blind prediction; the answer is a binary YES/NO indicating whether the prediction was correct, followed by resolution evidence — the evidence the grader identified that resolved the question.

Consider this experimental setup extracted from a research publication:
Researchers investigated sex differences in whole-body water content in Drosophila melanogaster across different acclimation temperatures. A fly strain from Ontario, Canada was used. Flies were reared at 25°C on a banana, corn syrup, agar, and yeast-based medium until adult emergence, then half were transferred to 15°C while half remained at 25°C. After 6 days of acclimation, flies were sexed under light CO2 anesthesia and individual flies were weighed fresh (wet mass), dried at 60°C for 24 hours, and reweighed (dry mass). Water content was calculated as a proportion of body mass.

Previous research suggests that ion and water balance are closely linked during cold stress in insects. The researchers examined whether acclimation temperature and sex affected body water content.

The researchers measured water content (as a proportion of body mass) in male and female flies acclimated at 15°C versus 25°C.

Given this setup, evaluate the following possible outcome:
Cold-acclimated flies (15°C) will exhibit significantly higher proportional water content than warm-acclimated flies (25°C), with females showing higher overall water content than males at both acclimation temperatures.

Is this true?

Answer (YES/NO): NO